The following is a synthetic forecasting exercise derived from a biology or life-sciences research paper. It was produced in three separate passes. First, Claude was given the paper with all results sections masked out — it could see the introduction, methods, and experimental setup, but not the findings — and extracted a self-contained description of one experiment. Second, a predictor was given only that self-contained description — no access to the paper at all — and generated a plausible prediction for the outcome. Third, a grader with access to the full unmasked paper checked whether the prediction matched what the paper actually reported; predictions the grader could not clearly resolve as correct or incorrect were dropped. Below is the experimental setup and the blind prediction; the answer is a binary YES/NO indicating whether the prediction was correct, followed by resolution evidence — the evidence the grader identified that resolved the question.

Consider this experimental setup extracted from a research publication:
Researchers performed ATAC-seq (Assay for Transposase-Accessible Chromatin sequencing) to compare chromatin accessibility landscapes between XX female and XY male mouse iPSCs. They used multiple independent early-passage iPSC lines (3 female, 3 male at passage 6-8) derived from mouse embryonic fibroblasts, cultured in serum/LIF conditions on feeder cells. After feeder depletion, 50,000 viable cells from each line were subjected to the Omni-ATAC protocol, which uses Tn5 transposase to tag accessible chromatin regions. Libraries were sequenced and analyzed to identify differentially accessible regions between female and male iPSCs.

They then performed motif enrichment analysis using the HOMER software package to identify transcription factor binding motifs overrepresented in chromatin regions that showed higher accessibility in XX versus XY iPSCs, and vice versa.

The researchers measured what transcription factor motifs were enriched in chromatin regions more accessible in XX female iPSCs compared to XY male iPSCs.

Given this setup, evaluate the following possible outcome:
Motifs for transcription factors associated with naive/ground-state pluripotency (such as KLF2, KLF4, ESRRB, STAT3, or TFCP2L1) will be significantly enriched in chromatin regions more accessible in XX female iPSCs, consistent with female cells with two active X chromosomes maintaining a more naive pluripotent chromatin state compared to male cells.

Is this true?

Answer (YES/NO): NO